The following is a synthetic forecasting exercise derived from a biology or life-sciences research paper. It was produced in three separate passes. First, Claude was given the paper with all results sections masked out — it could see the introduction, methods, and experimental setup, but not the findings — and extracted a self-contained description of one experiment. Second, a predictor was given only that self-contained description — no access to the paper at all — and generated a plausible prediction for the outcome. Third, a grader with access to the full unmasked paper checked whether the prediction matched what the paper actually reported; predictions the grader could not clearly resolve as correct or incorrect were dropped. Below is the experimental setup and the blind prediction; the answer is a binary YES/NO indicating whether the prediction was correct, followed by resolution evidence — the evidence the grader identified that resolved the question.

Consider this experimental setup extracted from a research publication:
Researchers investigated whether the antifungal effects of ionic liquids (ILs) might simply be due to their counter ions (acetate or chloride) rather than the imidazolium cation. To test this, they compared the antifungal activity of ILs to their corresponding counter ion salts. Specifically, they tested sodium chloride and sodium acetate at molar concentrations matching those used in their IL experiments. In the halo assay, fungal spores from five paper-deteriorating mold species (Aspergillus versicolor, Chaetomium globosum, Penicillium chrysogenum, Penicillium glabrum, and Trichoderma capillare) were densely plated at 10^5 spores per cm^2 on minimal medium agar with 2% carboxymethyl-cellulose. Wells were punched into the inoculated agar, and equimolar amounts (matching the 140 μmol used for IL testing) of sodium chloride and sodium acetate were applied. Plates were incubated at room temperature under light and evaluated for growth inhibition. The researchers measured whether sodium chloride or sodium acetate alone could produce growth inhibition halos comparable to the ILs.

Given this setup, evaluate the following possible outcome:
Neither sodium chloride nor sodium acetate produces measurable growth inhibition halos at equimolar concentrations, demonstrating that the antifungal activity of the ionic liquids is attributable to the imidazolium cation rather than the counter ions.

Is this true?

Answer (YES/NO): YES